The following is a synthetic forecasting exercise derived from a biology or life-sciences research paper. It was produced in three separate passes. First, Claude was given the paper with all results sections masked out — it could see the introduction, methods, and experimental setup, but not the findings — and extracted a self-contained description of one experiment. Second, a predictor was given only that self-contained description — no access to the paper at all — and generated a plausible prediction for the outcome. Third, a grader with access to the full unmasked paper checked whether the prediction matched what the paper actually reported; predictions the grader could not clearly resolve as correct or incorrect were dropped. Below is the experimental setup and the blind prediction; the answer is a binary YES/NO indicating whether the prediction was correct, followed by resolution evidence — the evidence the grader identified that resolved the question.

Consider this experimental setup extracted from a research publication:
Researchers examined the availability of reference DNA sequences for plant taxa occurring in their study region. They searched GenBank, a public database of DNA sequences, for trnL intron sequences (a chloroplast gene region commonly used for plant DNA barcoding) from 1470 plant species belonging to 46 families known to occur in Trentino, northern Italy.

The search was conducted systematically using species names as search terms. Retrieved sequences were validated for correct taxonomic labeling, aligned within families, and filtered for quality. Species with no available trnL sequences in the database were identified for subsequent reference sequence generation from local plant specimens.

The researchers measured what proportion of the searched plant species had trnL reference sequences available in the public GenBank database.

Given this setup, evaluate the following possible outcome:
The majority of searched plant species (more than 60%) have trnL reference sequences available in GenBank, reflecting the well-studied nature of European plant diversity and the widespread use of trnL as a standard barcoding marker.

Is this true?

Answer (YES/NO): NO